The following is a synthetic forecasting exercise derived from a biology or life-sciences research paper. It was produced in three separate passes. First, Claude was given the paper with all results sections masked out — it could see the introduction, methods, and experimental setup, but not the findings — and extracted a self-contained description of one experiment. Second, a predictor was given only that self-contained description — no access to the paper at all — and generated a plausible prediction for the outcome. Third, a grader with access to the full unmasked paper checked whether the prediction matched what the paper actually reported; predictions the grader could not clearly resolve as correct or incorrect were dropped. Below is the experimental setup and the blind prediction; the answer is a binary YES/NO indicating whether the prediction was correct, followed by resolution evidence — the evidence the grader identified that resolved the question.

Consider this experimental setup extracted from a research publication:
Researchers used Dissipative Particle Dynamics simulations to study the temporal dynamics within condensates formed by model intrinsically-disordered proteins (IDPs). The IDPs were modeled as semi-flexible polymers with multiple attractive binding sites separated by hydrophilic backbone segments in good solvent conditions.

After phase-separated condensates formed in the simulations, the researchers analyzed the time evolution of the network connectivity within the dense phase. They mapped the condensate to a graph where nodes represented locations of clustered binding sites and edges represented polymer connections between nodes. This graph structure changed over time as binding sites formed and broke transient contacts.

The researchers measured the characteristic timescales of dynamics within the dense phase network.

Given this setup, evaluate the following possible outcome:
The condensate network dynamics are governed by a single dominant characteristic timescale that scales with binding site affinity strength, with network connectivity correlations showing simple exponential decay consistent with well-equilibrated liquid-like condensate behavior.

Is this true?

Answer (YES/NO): NO